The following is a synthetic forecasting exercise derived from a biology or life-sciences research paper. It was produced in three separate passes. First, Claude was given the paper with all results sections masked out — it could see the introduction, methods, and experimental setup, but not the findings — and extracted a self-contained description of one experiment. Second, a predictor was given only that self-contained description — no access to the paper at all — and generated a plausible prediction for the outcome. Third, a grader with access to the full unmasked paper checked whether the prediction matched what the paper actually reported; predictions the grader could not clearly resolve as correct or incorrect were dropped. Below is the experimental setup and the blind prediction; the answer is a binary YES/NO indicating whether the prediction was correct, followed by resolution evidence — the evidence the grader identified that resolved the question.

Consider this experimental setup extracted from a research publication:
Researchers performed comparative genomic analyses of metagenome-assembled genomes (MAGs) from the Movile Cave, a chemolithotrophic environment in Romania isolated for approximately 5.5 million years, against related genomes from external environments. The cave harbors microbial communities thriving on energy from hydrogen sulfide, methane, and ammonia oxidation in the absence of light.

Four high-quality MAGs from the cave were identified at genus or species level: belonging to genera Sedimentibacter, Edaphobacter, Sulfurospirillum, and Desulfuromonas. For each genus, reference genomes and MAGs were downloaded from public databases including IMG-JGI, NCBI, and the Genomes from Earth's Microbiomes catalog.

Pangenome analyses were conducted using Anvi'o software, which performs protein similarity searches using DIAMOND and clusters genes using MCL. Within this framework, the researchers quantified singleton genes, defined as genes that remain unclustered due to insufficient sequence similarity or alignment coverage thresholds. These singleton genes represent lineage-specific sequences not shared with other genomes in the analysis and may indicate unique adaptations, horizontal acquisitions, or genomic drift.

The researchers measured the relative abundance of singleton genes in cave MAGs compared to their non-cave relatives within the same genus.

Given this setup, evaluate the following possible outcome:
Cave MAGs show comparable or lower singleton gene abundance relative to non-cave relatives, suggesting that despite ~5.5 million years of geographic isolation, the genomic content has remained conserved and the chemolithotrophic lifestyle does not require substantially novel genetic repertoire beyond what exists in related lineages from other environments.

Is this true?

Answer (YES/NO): YES